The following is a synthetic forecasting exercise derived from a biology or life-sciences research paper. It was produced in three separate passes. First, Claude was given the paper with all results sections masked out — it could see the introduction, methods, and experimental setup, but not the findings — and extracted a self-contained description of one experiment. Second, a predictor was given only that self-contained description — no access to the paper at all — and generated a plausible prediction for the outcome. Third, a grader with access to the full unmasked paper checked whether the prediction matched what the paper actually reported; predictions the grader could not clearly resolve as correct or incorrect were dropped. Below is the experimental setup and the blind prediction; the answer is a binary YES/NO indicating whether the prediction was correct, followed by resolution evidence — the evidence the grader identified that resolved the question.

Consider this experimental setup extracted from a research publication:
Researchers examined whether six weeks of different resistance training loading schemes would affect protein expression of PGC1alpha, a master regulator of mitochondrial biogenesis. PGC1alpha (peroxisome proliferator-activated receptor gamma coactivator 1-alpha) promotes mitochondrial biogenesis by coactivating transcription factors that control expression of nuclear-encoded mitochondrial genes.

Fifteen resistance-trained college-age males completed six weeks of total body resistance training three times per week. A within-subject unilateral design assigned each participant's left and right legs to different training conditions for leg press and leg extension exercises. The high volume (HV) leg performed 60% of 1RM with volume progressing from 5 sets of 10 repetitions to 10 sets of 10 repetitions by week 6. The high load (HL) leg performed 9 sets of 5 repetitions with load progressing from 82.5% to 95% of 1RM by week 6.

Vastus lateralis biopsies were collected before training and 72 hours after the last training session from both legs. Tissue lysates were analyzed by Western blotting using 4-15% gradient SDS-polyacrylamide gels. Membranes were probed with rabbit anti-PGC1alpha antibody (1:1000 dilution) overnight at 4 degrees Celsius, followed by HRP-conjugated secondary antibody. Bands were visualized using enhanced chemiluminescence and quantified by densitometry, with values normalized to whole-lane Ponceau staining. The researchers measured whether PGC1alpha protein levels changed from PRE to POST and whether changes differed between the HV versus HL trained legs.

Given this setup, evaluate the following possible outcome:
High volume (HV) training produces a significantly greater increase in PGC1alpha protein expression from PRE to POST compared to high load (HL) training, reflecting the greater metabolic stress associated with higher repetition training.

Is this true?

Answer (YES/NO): NO